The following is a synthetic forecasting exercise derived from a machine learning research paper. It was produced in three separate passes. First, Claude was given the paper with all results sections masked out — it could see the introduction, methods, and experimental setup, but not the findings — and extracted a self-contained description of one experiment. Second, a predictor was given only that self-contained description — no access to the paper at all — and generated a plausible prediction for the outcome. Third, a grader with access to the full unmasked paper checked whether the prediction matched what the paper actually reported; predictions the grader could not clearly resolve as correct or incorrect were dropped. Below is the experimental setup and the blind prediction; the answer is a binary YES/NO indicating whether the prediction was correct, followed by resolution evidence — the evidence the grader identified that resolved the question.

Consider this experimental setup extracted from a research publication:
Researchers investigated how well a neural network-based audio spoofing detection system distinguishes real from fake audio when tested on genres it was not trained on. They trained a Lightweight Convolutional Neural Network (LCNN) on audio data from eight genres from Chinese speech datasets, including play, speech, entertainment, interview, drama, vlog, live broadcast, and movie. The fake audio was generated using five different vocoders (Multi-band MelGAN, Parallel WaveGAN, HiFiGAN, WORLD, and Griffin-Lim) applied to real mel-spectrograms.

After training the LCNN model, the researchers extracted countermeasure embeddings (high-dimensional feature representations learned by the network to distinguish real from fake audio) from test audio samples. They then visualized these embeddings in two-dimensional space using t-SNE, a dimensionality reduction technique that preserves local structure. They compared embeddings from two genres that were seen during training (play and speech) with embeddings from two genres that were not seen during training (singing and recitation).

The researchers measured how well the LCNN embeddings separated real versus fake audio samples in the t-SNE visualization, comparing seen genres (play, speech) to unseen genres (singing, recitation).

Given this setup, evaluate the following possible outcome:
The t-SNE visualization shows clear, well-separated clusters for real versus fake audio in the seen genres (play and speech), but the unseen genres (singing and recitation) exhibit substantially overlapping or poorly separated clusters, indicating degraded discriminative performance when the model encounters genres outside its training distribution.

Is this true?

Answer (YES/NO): YES